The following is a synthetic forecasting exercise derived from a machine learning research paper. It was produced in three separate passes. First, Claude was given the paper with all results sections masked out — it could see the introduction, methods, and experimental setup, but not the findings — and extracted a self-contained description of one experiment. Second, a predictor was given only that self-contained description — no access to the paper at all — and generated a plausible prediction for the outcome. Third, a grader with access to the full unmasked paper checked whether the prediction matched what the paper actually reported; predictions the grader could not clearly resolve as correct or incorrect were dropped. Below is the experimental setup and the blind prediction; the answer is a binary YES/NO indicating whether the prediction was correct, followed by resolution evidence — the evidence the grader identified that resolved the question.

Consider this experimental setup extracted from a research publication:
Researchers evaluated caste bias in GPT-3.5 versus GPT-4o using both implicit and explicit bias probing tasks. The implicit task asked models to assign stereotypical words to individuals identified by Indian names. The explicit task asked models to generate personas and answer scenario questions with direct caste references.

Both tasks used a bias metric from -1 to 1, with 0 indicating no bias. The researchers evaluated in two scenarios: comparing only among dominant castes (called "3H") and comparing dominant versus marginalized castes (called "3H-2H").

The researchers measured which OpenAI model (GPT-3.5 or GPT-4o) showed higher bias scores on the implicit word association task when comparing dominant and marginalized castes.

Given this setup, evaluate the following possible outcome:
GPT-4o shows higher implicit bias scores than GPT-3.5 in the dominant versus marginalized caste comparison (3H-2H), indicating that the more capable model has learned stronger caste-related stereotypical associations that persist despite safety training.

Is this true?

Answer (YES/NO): YES